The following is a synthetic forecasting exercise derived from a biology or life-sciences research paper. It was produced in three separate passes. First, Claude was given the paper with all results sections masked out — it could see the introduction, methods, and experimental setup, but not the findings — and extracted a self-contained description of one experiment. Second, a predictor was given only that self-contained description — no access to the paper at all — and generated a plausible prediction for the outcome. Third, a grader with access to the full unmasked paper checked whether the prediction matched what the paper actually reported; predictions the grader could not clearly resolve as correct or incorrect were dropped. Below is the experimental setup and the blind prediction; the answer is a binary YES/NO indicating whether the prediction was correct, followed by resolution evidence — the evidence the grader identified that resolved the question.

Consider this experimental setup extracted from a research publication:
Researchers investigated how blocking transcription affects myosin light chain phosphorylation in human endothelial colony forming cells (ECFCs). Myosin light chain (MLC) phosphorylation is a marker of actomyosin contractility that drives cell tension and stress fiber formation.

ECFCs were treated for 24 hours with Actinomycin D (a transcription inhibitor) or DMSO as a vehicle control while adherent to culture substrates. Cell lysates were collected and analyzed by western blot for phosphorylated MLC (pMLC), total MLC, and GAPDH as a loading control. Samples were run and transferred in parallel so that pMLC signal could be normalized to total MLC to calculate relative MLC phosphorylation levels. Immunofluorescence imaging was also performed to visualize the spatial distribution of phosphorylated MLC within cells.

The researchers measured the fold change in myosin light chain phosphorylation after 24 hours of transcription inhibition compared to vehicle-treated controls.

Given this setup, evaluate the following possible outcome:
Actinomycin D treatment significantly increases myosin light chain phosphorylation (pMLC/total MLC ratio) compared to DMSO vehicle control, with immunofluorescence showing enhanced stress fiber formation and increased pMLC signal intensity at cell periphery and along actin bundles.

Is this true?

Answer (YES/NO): YES